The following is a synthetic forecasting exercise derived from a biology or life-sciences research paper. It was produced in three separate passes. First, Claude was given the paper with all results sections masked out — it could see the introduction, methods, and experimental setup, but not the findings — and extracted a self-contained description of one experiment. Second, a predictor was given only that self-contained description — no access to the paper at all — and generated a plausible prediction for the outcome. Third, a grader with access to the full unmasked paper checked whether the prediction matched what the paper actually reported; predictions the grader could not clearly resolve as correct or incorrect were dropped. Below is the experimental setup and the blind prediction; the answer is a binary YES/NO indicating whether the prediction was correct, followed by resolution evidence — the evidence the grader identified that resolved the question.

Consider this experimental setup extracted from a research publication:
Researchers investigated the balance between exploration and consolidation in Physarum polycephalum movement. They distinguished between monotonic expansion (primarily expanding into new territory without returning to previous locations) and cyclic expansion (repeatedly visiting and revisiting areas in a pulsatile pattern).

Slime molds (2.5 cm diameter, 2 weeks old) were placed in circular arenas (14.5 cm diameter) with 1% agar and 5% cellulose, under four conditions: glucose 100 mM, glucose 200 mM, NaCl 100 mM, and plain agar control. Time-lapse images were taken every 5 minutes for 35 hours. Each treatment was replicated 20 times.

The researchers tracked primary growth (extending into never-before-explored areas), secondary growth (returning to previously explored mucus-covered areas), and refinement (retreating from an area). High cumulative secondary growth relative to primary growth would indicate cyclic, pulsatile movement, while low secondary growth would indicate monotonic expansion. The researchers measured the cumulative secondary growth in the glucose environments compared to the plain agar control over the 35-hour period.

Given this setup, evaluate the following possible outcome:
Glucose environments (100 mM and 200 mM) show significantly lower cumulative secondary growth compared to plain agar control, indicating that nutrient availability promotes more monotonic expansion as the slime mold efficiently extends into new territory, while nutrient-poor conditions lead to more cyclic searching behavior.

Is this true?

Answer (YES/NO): YES